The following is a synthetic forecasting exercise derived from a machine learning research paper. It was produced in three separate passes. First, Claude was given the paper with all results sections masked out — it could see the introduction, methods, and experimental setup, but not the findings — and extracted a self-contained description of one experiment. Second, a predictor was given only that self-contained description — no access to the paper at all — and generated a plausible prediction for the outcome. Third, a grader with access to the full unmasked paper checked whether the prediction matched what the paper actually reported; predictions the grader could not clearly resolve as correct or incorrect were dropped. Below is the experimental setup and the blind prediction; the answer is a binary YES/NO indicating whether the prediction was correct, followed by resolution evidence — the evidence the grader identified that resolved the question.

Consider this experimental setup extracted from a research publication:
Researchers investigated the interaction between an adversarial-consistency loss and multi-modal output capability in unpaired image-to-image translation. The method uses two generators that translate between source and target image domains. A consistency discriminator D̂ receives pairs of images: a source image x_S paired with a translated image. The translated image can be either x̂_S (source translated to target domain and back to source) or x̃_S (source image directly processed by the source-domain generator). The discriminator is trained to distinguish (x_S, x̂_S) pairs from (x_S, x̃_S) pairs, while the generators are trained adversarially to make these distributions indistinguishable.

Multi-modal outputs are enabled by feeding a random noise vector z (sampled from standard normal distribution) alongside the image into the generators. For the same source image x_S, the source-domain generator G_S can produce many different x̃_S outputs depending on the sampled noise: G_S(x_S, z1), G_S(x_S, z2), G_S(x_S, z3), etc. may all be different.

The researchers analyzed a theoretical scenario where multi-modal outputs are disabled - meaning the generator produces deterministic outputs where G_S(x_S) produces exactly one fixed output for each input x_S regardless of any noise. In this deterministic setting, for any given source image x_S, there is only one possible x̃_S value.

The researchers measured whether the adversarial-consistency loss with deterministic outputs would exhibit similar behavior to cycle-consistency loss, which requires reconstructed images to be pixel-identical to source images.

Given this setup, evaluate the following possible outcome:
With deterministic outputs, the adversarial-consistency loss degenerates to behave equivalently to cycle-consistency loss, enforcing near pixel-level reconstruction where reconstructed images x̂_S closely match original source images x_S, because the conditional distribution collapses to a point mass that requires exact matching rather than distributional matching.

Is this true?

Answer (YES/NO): YES